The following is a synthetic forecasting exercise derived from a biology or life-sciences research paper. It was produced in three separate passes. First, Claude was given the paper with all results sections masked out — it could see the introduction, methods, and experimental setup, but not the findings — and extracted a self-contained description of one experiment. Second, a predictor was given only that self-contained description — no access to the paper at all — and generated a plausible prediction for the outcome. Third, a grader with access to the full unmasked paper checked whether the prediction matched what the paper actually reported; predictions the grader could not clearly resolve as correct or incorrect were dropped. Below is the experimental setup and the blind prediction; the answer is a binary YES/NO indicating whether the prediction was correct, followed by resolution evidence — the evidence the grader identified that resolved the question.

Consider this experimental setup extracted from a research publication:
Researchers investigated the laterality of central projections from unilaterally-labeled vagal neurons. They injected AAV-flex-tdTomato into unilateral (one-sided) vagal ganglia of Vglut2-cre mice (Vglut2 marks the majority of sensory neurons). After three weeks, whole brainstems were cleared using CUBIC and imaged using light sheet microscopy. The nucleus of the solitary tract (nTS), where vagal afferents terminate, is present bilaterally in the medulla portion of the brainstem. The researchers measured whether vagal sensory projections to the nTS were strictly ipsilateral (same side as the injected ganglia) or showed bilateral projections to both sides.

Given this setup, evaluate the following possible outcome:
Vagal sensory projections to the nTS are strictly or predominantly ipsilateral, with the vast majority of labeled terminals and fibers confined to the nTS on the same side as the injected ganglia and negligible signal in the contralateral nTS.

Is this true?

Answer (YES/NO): NO